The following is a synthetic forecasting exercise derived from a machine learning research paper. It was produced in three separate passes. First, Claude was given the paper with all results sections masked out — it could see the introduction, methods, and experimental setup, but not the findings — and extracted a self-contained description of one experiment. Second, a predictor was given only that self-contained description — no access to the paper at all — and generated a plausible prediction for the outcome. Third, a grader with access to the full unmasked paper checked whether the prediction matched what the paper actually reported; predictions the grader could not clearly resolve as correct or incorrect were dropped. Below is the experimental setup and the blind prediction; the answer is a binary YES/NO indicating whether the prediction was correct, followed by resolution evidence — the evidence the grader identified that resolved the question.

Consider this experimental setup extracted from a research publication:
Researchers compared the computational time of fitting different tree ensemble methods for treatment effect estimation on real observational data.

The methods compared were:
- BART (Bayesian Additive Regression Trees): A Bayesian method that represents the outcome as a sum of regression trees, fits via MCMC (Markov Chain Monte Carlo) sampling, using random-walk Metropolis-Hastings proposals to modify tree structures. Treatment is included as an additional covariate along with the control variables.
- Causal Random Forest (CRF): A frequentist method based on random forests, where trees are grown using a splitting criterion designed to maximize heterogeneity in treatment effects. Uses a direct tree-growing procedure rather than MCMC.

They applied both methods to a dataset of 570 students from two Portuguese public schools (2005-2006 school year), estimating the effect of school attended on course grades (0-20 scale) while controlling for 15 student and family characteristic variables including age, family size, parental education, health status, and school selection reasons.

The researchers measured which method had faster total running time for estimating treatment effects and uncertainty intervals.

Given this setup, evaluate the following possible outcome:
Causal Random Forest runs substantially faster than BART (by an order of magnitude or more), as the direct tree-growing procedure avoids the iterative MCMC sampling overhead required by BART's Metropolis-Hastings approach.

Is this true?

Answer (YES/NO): YES